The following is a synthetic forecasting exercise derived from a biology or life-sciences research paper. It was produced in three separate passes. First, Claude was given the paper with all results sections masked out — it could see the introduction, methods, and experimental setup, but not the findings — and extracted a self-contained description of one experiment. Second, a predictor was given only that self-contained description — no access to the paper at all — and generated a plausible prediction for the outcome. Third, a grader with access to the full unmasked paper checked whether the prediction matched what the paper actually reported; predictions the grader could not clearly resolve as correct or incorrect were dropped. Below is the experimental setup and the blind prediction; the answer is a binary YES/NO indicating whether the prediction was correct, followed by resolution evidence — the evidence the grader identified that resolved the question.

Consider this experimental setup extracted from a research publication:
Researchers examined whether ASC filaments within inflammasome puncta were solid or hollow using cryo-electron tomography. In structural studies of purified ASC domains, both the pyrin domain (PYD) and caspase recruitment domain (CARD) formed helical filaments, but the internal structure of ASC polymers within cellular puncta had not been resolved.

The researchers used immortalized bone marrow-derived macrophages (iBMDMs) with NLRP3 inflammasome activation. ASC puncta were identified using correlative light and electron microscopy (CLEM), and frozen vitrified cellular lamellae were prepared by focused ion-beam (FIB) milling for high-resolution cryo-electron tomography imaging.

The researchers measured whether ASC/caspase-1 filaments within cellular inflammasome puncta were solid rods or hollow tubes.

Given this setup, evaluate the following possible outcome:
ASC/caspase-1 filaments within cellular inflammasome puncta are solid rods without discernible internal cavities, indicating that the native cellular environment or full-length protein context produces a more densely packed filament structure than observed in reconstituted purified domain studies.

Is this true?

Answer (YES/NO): NO